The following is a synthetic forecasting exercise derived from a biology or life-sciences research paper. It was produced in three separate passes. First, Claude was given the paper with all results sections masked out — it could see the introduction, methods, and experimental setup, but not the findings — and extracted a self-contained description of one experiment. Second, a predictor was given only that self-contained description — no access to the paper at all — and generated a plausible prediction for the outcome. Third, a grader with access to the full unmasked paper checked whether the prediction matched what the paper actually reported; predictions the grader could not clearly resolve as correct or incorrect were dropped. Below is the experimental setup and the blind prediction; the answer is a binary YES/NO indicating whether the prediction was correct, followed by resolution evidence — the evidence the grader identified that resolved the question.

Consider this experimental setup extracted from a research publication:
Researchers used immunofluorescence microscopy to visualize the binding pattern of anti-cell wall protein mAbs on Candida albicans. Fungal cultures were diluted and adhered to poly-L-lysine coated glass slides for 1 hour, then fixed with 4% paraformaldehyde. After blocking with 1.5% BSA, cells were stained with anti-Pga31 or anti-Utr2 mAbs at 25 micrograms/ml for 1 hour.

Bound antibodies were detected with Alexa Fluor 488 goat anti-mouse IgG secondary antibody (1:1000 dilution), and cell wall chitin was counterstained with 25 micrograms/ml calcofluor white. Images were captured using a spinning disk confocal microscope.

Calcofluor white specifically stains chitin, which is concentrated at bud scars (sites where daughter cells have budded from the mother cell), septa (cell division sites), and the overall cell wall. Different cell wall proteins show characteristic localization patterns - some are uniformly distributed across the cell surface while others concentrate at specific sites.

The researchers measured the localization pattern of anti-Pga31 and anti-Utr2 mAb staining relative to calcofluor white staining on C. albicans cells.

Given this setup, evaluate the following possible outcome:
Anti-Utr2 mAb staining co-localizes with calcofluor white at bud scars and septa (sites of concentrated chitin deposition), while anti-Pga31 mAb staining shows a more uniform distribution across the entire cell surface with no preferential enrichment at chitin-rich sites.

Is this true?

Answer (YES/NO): NO